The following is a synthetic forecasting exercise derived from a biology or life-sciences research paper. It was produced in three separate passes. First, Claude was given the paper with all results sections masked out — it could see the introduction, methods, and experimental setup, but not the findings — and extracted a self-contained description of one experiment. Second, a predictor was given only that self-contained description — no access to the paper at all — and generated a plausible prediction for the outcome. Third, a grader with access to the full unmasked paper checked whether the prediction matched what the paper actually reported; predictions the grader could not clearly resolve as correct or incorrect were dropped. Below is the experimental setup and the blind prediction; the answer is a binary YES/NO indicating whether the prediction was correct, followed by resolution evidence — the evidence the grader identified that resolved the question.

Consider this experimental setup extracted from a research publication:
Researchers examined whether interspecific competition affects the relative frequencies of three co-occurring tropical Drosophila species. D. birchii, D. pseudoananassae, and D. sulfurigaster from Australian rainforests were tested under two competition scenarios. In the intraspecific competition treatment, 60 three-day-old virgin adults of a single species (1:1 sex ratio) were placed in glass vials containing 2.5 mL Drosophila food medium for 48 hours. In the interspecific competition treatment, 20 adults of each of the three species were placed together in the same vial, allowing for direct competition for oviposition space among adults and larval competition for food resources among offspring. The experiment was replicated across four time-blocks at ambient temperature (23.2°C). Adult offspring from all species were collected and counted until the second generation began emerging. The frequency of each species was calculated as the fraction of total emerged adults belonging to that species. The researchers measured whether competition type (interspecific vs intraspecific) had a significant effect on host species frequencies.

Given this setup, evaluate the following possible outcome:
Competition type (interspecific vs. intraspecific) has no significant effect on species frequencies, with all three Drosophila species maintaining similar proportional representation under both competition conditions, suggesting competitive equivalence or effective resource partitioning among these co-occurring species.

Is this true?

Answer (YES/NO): YES